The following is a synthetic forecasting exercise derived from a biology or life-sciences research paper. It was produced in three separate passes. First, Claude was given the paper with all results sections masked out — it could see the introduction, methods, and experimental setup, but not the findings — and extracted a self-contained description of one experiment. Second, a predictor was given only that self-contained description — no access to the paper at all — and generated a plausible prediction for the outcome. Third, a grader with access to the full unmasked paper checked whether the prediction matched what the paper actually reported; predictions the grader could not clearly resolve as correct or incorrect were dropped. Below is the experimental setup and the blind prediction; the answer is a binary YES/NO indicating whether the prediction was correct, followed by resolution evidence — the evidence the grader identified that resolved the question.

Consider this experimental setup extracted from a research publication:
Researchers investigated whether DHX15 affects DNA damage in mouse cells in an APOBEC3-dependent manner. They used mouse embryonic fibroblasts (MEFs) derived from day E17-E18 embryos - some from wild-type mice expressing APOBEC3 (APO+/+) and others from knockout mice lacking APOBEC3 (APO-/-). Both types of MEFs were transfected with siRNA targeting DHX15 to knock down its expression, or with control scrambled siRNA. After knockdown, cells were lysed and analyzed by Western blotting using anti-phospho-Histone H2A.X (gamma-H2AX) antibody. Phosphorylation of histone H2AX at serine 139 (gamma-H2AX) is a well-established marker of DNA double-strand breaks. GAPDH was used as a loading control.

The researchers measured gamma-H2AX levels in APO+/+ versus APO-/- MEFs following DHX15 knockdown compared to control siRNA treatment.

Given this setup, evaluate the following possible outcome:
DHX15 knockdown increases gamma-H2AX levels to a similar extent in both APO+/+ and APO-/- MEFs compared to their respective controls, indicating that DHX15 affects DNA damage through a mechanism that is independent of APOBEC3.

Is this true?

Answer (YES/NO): NO